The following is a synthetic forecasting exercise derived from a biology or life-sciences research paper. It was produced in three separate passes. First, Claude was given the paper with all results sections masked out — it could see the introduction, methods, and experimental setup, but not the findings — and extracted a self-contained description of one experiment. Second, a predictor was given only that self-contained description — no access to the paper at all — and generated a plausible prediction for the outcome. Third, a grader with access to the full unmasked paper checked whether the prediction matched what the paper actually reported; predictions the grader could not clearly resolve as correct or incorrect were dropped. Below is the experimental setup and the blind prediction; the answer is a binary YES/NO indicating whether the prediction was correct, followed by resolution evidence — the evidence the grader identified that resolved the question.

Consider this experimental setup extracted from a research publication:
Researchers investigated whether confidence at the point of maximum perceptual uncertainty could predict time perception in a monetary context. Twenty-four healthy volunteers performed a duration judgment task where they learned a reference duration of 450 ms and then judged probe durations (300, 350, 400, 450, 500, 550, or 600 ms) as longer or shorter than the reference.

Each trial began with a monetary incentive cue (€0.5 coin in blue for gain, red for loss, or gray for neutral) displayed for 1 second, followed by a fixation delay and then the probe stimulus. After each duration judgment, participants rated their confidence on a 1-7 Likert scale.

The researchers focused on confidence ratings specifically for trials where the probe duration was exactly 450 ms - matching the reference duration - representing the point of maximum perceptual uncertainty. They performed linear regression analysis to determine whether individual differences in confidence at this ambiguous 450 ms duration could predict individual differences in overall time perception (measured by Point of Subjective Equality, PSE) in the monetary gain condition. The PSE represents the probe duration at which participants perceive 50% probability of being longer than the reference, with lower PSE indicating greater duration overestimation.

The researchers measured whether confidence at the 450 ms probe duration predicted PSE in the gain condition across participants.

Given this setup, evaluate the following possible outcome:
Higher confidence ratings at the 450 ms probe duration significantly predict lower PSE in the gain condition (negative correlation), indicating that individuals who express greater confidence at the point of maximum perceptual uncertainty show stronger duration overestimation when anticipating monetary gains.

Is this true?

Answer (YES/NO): YES